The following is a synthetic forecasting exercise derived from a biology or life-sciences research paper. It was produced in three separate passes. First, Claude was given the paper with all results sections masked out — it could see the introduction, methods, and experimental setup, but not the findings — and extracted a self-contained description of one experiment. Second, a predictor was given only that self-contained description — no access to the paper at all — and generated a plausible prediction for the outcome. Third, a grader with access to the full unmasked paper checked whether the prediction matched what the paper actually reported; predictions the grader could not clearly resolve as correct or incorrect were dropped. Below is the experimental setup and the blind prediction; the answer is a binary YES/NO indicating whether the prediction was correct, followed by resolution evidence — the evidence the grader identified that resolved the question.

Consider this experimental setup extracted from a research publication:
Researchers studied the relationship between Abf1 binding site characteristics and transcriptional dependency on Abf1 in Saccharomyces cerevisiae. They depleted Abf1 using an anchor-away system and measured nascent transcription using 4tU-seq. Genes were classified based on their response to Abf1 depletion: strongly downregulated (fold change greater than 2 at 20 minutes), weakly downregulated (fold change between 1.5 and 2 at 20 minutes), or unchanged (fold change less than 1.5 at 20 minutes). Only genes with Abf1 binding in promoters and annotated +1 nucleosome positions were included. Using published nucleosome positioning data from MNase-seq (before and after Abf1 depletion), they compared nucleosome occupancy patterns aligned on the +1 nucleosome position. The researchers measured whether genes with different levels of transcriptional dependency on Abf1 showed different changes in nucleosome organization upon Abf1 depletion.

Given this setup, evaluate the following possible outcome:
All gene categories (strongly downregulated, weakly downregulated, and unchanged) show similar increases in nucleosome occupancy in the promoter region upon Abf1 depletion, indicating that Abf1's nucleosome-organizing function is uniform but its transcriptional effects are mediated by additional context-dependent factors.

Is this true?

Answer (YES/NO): NO